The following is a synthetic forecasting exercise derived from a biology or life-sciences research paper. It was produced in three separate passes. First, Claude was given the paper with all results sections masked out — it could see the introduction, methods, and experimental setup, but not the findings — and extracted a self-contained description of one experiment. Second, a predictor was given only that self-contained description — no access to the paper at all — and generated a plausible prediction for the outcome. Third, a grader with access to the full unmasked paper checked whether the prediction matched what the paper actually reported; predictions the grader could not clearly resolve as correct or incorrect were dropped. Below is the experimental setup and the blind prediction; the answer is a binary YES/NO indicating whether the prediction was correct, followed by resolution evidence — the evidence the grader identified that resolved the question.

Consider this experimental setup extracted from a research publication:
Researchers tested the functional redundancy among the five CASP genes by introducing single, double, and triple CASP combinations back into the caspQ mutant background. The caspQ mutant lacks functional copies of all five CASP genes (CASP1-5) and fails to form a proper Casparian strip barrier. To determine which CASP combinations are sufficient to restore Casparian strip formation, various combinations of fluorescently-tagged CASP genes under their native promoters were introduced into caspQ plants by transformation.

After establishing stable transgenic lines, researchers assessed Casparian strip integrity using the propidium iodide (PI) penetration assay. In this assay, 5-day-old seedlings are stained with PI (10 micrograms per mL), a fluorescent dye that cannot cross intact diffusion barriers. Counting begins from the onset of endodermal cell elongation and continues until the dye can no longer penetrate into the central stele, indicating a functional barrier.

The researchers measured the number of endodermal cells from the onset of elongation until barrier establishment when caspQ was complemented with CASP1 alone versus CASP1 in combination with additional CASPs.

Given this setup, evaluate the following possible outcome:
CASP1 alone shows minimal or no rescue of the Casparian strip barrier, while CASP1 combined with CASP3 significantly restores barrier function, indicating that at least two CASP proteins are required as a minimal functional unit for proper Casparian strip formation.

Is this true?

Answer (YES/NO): NO